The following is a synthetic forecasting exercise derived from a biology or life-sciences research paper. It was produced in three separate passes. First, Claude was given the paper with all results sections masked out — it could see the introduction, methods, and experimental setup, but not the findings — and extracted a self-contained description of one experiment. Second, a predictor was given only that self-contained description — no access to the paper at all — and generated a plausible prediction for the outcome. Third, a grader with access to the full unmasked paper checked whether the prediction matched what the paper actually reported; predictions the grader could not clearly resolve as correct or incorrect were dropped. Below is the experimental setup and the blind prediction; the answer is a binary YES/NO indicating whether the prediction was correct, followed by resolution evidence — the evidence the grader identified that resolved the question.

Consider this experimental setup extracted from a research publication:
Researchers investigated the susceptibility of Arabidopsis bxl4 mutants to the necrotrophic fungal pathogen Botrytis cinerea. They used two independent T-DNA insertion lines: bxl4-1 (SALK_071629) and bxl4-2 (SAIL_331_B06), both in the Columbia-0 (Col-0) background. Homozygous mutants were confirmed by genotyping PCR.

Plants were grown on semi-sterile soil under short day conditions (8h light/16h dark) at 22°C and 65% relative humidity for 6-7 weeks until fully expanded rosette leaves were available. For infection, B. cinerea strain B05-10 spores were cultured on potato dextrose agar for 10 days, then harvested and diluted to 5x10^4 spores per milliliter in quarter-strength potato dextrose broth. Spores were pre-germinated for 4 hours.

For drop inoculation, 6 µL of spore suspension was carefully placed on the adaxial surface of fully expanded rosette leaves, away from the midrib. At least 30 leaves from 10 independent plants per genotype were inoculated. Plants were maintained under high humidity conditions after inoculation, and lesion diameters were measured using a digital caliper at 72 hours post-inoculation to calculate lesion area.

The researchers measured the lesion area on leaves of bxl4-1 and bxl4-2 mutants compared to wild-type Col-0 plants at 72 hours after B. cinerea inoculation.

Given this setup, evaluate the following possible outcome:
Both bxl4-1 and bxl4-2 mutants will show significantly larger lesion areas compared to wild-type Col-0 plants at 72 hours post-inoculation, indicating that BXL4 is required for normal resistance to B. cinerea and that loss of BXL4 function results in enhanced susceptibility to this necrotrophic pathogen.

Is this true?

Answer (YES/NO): YES